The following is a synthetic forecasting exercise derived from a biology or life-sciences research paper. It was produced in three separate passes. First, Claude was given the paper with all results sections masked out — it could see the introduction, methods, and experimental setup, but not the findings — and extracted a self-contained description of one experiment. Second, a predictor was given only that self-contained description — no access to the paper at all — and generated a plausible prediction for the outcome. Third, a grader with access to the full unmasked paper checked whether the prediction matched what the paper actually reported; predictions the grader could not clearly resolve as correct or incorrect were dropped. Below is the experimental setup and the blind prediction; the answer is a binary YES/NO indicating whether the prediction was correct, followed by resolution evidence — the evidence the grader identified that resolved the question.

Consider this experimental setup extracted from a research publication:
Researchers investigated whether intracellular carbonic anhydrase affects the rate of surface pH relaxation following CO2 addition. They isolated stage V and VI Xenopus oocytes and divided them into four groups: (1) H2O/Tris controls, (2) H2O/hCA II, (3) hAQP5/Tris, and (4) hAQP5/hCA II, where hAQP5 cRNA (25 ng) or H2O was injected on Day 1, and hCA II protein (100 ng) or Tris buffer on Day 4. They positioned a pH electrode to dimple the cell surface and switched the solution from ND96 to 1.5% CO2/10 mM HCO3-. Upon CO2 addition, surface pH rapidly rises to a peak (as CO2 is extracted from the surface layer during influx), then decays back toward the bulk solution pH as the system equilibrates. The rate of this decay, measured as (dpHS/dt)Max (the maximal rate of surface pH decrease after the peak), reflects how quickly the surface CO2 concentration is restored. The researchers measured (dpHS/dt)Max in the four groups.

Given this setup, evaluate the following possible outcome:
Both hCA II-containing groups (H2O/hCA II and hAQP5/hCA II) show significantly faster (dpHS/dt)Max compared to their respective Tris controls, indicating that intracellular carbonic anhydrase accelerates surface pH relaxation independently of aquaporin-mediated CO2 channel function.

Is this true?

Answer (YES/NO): NO